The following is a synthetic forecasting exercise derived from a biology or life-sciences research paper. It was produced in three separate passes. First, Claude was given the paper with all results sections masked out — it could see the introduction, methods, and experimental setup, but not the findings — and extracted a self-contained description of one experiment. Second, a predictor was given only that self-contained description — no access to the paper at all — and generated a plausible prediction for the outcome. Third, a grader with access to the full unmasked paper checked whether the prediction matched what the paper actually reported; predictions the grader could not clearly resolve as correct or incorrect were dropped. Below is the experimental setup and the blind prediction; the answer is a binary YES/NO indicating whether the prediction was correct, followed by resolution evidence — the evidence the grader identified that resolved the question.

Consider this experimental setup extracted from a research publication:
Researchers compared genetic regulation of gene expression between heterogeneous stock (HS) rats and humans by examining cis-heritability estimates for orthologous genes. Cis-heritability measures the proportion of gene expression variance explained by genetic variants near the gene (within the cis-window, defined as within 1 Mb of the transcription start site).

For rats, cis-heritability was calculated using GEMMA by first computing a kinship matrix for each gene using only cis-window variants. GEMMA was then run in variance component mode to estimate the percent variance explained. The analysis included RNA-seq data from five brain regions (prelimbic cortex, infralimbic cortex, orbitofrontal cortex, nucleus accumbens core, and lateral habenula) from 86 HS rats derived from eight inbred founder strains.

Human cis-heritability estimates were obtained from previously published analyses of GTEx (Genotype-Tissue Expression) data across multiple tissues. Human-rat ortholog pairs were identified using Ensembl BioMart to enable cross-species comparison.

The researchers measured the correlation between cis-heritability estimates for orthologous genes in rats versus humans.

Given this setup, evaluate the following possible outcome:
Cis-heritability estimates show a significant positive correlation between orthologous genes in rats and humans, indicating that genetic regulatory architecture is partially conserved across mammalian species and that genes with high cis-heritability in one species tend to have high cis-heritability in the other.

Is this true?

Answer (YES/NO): YES